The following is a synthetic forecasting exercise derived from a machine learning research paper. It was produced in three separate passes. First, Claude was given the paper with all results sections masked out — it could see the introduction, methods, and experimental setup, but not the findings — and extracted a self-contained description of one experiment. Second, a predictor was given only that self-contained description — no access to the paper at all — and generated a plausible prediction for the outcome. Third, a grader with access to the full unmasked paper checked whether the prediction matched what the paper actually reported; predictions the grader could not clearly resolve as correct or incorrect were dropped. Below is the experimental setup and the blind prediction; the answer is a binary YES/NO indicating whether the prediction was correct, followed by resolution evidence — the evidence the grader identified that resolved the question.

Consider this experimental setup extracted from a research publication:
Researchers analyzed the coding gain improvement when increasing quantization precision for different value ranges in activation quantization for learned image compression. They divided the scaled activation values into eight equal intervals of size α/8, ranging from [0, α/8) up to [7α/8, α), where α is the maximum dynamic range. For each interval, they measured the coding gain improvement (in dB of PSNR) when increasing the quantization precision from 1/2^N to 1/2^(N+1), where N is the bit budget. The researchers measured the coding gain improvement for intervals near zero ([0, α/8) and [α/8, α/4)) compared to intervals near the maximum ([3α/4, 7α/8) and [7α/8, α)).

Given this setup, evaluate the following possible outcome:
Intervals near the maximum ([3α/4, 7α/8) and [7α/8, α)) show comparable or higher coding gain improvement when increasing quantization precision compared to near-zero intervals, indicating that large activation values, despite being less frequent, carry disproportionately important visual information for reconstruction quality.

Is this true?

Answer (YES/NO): NO